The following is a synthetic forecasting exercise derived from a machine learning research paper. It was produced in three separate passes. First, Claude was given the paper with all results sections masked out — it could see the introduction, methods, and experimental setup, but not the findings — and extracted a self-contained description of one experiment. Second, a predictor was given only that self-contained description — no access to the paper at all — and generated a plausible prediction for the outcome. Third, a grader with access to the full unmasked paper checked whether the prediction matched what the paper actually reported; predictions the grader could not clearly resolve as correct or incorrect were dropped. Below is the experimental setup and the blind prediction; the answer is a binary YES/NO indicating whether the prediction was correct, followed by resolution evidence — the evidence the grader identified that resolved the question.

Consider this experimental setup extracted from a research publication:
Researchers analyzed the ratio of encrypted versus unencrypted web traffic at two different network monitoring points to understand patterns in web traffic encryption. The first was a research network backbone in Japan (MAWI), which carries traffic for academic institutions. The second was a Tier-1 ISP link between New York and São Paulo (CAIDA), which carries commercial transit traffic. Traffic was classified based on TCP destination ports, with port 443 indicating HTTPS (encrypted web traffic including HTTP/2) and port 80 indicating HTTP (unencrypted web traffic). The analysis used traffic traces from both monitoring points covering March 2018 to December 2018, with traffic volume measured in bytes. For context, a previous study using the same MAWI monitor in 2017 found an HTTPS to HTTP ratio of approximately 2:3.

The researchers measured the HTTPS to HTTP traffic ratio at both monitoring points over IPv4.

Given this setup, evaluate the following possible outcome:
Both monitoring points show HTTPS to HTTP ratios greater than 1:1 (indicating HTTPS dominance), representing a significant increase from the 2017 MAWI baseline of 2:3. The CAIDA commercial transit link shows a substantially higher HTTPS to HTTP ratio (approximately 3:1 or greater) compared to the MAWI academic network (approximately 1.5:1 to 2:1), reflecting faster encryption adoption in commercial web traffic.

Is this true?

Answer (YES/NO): NO